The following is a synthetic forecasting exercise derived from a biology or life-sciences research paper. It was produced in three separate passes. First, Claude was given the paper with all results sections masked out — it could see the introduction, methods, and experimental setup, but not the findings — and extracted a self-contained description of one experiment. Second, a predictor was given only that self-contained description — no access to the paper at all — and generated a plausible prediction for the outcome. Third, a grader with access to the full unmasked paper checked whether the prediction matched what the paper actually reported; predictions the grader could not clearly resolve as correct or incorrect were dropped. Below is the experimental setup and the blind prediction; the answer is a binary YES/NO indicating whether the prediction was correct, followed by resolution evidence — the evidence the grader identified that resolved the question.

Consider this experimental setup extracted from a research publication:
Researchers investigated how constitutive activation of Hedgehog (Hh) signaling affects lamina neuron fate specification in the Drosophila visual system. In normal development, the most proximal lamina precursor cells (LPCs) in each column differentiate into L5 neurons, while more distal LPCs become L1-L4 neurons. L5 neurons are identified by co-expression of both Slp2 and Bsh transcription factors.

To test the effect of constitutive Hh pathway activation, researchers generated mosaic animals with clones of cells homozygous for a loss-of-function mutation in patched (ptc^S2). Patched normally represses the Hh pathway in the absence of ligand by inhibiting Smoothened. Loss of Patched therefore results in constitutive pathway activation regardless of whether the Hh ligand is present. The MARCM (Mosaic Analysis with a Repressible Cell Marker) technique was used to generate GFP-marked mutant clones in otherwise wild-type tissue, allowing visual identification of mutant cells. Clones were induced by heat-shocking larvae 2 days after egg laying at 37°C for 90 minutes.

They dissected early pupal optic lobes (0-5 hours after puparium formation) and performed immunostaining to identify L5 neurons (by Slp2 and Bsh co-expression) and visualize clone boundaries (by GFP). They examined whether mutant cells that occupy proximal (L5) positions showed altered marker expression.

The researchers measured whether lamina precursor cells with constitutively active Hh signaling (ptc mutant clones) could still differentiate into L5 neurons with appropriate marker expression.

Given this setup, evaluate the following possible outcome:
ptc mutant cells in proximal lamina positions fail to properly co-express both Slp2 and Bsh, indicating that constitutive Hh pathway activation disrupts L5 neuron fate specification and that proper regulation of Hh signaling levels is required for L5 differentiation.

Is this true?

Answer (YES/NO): YES